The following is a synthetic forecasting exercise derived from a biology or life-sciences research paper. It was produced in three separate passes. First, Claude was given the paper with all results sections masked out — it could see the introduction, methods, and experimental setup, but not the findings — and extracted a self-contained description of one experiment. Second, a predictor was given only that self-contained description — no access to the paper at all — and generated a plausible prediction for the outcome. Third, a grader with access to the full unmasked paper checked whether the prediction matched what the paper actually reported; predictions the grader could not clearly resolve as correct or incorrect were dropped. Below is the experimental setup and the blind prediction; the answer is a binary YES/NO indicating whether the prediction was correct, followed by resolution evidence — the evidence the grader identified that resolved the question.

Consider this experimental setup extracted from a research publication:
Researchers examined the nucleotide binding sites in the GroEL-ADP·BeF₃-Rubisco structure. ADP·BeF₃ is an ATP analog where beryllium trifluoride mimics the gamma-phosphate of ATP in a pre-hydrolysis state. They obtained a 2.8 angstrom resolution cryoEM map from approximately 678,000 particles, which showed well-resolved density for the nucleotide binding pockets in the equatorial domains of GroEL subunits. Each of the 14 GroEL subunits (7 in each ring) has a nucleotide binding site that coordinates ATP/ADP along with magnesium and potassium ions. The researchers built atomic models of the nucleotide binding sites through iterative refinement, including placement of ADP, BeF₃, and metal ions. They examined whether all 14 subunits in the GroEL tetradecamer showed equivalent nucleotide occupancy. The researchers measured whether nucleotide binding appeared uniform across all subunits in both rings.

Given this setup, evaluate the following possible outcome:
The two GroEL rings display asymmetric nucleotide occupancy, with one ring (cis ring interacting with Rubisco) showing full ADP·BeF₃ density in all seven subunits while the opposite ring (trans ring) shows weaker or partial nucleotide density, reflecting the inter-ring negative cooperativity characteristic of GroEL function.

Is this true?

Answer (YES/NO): NO